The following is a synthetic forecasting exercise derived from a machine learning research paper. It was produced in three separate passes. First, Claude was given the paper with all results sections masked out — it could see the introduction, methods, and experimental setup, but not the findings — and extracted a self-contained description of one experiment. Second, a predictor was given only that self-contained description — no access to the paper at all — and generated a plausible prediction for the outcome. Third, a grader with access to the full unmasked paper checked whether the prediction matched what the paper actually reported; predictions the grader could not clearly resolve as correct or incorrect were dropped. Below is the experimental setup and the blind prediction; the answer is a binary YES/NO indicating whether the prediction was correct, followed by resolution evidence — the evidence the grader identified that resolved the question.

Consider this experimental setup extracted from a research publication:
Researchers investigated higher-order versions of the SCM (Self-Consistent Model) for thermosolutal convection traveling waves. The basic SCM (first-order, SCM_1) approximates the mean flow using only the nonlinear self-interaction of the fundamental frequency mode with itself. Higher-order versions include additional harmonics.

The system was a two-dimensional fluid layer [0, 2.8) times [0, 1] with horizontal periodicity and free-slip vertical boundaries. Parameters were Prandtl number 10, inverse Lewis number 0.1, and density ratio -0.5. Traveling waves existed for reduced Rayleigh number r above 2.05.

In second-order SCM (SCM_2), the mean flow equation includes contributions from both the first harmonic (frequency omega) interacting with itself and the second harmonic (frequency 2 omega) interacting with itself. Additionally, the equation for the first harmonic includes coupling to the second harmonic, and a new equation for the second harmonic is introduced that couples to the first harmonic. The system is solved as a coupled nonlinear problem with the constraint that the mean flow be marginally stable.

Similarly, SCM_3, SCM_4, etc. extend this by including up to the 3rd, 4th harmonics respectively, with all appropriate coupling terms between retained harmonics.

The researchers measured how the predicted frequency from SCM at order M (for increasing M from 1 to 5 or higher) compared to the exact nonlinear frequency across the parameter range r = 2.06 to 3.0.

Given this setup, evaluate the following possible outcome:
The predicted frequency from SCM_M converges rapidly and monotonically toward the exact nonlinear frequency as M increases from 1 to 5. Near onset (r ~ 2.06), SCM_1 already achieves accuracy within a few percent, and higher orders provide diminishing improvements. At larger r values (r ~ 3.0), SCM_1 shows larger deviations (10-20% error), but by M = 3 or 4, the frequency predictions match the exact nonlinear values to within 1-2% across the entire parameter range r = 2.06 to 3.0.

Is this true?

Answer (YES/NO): NO